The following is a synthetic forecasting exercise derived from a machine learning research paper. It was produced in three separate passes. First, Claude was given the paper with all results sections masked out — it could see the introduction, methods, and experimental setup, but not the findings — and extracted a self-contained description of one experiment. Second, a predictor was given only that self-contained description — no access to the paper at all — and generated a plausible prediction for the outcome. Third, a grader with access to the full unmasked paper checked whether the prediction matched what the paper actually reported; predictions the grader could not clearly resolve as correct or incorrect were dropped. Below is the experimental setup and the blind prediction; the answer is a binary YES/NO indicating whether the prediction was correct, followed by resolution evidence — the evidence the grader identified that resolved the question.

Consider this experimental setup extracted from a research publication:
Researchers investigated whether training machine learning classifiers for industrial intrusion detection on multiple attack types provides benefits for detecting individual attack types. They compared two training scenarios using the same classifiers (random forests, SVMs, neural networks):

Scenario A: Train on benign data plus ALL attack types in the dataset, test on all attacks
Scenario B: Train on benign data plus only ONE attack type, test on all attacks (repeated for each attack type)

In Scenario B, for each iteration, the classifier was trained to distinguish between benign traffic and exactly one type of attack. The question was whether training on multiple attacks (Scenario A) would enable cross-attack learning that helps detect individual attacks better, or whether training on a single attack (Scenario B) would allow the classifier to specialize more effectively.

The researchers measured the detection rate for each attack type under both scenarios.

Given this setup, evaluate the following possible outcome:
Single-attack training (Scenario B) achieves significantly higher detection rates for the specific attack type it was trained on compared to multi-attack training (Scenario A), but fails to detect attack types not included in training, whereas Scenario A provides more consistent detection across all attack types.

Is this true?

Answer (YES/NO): NO